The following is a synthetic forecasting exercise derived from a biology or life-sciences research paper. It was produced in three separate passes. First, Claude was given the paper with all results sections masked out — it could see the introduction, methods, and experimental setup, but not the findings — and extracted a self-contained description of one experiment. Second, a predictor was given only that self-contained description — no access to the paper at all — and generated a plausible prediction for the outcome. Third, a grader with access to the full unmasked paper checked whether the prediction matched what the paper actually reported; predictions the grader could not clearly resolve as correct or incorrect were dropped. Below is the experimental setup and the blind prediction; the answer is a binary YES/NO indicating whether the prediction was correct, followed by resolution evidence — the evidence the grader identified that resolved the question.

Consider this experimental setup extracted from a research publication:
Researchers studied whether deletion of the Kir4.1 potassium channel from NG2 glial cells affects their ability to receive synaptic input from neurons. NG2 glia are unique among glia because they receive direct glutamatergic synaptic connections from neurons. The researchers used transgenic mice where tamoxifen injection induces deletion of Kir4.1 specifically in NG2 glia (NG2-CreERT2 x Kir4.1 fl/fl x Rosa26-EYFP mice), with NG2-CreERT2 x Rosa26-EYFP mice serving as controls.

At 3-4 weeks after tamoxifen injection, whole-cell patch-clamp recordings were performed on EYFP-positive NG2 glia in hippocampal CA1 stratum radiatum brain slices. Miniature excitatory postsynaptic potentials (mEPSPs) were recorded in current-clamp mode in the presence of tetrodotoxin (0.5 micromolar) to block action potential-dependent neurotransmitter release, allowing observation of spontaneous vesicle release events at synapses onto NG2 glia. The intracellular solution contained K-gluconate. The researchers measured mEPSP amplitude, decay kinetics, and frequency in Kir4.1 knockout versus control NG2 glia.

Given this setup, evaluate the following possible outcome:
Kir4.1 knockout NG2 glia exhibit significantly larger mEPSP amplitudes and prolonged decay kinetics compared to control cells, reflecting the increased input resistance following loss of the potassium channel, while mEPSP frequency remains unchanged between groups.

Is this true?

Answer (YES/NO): YES